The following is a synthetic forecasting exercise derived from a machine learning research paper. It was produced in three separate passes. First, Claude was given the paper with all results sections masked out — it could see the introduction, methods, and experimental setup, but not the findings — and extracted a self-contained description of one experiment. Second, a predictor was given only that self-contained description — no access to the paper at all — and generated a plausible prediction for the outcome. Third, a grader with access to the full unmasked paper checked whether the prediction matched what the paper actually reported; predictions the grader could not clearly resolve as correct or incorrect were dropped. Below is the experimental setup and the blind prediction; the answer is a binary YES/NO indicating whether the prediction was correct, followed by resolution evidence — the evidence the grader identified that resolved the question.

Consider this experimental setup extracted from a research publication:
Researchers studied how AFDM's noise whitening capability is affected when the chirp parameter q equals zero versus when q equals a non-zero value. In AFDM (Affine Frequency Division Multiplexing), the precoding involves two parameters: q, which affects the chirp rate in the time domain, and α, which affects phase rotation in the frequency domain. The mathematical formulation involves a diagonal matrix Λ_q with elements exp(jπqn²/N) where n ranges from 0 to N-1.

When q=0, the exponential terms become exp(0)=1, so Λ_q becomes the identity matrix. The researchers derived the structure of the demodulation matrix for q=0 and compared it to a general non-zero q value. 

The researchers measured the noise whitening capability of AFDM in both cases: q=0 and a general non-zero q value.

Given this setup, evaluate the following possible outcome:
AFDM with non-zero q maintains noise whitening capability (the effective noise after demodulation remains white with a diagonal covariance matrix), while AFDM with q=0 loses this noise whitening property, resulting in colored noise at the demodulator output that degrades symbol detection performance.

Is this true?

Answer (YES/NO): YES